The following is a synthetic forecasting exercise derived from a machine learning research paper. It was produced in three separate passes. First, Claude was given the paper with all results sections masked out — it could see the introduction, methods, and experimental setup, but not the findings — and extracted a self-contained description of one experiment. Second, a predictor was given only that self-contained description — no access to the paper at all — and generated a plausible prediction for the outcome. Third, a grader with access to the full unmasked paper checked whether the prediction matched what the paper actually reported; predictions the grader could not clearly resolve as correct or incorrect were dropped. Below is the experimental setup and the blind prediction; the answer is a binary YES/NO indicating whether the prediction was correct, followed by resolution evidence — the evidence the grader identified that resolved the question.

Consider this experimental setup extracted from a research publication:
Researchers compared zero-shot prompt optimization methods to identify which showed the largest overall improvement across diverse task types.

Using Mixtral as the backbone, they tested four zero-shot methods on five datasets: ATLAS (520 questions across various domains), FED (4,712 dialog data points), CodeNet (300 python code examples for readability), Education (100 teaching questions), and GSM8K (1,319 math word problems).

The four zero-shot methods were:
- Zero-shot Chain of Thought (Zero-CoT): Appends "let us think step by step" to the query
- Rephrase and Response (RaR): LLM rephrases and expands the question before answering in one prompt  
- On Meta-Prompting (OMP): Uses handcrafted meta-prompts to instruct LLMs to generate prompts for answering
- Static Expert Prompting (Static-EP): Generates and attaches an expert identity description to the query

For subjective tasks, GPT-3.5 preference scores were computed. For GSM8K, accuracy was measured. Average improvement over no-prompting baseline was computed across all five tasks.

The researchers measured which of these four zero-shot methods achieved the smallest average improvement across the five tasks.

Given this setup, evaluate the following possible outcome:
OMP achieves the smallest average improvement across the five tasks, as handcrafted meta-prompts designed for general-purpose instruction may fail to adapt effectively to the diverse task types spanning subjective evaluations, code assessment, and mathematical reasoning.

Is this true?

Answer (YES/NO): YES